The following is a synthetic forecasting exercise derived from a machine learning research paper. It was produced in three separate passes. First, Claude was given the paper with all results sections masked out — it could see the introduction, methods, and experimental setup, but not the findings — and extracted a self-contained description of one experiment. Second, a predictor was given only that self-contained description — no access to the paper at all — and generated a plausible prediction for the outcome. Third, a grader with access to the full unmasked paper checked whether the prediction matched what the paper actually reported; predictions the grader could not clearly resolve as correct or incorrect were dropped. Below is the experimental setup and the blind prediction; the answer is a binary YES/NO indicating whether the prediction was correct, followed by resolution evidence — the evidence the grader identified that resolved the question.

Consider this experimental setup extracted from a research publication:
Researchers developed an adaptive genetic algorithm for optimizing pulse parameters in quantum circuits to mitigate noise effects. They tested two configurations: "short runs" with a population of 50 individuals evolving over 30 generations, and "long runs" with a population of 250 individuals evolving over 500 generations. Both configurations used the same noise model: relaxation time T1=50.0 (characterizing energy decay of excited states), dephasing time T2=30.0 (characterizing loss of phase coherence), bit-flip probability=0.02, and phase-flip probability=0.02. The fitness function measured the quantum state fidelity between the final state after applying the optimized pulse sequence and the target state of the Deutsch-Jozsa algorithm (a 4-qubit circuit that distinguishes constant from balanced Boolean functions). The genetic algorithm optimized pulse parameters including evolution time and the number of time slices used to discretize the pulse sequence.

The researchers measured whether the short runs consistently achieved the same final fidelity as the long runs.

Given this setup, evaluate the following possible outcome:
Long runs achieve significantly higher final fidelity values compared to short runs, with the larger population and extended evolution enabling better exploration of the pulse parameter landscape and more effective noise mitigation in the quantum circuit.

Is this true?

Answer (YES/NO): YES